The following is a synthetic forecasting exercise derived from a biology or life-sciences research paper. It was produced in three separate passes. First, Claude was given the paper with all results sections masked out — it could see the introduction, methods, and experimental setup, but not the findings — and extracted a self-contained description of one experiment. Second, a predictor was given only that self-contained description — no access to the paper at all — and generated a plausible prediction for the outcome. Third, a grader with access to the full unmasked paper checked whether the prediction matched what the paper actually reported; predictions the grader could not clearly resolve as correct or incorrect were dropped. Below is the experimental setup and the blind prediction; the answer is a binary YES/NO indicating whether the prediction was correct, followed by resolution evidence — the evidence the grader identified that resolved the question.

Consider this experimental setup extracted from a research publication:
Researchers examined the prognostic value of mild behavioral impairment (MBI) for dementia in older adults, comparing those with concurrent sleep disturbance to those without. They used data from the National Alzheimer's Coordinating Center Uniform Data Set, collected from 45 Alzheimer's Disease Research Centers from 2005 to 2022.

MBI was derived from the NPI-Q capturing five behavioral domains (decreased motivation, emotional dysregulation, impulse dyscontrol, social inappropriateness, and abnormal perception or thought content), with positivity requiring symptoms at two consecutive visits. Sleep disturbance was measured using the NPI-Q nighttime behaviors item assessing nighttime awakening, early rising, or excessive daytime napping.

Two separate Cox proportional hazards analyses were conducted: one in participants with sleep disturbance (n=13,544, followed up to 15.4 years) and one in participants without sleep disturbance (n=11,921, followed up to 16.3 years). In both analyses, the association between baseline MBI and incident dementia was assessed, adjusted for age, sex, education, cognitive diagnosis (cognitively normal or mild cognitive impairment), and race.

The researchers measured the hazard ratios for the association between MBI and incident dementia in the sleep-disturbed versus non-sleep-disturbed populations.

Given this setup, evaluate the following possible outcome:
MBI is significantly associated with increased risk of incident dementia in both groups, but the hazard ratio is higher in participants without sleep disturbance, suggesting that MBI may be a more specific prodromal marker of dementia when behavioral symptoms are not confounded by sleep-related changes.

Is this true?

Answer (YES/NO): NO